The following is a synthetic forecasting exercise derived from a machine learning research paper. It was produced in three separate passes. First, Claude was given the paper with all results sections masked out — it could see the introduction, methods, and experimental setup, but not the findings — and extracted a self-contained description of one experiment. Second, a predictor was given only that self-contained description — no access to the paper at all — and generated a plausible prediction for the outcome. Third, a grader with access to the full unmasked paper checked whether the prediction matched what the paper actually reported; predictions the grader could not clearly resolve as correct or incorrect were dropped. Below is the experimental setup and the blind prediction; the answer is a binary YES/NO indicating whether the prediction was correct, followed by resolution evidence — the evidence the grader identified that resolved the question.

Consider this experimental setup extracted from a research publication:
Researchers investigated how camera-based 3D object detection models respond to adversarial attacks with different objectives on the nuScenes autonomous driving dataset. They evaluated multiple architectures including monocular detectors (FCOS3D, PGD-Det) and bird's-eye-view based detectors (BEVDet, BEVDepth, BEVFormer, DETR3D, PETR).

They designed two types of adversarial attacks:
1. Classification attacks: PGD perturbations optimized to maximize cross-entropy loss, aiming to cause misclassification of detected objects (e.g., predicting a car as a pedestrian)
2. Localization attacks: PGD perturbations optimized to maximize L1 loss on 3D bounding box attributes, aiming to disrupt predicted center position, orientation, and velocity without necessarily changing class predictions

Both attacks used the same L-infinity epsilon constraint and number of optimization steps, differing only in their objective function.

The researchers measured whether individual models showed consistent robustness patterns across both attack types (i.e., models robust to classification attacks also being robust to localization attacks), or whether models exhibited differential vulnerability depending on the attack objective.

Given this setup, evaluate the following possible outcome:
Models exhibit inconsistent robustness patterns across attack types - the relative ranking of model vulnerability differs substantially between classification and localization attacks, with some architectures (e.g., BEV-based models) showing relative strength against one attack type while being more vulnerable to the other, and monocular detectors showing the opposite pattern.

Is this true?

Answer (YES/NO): YES